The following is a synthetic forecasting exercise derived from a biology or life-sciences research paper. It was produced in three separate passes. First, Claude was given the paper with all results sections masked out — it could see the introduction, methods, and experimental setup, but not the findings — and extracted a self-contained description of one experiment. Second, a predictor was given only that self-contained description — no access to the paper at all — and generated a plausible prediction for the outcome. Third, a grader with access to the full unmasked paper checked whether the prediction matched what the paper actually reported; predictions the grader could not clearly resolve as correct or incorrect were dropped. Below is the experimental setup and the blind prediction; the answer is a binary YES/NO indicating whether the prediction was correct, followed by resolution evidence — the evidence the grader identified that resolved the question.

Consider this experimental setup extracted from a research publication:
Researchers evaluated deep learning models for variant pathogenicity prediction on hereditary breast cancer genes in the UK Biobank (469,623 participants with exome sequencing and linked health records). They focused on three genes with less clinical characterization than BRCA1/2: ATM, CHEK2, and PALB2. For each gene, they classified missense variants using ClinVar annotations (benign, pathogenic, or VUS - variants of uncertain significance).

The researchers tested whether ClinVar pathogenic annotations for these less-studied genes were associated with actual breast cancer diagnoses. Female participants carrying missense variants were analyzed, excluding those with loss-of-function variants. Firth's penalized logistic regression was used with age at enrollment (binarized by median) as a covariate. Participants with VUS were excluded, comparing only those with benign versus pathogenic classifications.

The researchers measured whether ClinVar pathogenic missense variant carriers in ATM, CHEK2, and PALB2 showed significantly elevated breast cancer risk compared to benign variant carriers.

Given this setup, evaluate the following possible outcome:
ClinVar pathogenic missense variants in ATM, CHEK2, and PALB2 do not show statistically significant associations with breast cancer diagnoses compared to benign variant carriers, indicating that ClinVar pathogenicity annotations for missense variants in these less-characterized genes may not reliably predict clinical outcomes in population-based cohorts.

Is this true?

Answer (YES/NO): NO